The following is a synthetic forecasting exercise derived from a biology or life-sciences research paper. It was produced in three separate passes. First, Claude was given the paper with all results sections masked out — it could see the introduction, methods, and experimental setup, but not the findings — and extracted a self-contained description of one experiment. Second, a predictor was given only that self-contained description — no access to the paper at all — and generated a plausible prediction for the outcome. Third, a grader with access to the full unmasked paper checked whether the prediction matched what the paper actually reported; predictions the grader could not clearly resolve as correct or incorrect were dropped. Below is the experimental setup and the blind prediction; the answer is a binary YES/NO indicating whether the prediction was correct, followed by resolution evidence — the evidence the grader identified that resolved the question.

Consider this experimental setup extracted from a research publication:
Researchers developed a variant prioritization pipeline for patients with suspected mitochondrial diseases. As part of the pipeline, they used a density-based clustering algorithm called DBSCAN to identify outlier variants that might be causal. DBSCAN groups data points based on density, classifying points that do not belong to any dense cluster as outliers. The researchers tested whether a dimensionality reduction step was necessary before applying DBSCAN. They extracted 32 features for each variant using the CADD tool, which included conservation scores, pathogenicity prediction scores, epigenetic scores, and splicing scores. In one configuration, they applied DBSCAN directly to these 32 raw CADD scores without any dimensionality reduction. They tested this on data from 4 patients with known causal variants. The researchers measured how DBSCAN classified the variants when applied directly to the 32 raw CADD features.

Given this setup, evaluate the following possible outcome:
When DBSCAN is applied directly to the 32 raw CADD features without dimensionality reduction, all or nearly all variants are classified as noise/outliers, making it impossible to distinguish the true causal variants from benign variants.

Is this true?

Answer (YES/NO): YES